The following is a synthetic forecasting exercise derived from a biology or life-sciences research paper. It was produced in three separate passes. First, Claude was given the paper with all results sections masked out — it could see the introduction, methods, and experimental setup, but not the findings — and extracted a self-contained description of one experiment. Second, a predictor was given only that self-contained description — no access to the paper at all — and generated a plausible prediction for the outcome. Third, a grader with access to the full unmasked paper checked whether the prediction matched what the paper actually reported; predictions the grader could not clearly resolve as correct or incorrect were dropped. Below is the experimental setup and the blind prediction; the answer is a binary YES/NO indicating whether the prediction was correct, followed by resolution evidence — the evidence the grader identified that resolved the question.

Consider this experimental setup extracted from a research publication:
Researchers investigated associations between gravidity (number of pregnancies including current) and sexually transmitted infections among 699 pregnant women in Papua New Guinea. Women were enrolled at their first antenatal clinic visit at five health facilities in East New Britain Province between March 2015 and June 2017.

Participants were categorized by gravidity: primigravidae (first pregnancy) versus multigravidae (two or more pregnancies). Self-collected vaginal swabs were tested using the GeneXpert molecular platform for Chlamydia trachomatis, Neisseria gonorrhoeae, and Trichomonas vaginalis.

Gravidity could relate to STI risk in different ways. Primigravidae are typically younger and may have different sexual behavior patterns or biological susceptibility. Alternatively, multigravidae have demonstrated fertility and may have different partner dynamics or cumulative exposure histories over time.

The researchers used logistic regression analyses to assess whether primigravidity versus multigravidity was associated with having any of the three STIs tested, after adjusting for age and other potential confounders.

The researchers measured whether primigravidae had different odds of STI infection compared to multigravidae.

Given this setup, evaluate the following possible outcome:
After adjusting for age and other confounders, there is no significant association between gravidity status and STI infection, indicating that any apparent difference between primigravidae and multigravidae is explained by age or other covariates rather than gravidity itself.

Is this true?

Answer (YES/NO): NO